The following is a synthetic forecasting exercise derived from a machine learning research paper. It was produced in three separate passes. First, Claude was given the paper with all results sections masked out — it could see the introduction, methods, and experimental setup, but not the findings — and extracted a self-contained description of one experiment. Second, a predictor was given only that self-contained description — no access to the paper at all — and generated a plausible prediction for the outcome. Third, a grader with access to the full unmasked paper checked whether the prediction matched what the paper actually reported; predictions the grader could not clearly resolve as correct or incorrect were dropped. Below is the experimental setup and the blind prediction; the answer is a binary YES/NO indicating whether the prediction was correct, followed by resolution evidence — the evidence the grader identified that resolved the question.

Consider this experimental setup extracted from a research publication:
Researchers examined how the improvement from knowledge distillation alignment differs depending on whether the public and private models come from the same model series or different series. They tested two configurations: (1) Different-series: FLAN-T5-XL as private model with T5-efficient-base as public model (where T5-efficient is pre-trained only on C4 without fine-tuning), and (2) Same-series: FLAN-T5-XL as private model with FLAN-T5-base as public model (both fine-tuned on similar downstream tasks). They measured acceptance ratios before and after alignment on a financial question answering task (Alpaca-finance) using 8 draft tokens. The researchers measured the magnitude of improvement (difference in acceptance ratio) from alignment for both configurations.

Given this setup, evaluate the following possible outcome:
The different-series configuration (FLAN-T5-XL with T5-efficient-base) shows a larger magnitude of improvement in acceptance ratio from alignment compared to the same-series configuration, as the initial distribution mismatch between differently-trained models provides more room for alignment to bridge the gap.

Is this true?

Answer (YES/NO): YES